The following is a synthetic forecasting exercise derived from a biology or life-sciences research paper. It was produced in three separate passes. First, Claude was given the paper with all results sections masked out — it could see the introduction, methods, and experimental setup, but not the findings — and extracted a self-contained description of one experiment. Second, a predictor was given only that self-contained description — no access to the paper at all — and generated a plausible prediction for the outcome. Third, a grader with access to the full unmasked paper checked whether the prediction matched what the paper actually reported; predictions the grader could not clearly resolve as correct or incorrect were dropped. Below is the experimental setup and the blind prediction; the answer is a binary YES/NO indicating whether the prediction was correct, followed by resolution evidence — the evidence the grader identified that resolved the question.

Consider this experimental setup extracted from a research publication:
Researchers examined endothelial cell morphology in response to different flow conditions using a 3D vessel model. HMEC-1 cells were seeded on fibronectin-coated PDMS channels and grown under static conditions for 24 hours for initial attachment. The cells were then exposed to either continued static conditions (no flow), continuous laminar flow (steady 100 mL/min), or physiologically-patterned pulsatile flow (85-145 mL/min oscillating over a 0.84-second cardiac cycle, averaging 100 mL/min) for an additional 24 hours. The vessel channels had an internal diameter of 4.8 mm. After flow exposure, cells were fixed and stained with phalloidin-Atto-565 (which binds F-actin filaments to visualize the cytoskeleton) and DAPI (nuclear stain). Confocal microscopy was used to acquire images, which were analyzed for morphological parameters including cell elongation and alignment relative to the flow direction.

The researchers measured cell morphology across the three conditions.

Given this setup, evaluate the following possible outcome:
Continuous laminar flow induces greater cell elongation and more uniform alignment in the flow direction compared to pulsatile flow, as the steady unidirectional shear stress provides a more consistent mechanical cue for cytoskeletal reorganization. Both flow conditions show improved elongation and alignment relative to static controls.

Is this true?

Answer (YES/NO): YES